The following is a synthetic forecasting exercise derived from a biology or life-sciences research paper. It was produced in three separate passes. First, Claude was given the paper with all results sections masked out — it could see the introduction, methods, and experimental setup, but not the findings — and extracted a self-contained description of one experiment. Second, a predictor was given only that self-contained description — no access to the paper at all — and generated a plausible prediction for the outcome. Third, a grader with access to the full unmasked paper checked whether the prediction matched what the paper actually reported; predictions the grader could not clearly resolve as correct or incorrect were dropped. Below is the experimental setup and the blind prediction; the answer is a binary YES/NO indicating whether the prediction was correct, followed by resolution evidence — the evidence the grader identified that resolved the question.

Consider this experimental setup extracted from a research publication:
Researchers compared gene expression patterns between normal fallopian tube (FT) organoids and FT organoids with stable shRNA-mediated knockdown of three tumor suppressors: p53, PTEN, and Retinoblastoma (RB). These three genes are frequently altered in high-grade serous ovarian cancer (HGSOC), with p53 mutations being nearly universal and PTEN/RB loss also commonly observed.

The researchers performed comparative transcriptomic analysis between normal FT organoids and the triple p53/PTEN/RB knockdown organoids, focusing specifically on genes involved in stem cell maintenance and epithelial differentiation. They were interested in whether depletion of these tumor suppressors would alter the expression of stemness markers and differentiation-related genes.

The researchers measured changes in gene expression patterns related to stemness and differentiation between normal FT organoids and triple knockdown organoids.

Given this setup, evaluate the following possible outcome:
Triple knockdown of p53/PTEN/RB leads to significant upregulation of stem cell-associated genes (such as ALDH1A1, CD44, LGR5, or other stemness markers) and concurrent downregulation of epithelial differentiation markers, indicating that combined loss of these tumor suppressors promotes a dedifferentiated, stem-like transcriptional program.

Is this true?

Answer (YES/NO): YES